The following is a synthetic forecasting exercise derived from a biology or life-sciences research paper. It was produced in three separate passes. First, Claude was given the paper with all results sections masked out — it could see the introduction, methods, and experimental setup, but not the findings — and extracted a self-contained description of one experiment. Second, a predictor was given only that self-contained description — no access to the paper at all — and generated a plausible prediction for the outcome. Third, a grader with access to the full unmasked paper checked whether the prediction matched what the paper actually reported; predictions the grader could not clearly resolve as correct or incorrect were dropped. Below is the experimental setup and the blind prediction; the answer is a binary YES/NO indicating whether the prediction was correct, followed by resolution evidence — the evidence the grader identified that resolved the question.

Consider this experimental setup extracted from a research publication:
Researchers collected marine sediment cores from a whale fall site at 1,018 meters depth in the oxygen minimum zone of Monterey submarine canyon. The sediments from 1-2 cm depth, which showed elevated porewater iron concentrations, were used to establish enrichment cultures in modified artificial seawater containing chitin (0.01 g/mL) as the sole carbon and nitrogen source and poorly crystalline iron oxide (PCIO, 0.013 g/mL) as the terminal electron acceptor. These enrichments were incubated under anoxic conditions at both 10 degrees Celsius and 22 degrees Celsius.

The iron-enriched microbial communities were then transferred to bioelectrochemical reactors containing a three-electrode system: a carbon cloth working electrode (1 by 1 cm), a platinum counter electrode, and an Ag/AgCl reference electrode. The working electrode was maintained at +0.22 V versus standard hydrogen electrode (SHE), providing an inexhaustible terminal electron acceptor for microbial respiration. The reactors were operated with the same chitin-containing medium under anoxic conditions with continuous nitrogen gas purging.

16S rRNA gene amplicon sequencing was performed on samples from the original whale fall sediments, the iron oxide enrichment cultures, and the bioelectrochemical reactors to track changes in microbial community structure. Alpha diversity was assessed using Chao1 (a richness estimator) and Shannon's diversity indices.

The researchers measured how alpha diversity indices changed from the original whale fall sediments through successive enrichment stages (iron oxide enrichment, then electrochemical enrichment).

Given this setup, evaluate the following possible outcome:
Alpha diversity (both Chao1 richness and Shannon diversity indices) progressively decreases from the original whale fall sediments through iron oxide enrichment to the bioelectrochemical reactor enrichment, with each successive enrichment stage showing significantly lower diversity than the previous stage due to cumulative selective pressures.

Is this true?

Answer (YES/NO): NO